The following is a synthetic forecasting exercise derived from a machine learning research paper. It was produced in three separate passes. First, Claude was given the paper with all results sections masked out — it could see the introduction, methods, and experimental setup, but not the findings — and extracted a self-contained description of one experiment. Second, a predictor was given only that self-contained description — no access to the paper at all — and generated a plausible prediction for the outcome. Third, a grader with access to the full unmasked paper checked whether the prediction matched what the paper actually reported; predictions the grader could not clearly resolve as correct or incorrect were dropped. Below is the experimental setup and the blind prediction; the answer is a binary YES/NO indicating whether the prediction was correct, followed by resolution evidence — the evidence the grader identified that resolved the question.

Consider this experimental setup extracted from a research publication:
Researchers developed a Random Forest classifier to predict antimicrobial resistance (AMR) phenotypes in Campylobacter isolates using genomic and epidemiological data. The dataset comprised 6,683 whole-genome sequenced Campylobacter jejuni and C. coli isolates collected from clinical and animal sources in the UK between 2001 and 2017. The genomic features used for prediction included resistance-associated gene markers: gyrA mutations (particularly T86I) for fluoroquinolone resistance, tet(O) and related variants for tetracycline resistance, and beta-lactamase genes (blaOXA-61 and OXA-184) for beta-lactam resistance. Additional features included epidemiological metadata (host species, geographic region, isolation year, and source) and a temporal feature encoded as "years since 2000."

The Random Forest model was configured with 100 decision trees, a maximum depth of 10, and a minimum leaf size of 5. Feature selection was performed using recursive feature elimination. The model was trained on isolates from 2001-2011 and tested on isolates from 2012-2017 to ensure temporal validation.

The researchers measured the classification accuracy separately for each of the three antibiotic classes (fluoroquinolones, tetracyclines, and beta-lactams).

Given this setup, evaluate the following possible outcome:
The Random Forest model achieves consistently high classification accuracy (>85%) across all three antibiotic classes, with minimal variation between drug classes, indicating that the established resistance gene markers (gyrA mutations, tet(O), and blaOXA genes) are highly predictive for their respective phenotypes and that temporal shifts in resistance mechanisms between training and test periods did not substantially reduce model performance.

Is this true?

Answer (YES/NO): NO